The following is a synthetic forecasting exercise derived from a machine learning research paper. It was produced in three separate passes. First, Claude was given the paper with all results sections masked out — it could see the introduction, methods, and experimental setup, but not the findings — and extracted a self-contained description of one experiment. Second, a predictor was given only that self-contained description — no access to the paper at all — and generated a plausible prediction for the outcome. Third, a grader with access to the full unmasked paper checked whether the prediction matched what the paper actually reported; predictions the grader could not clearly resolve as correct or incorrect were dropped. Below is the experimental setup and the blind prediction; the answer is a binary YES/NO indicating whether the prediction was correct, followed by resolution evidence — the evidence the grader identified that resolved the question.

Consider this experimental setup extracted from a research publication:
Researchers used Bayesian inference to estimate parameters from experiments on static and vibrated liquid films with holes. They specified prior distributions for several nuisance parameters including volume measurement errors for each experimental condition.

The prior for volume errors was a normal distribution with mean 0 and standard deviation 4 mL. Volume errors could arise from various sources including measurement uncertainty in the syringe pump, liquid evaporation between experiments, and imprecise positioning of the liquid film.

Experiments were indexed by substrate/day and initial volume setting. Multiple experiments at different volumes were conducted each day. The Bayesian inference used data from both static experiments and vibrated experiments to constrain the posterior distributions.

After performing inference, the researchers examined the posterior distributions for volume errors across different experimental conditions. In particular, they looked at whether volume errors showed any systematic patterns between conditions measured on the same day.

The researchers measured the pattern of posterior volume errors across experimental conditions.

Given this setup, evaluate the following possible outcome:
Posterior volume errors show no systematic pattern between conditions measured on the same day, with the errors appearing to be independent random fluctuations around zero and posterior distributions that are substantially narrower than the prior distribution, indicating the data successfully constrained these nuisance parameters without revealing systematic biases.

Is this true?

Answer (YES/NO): NO